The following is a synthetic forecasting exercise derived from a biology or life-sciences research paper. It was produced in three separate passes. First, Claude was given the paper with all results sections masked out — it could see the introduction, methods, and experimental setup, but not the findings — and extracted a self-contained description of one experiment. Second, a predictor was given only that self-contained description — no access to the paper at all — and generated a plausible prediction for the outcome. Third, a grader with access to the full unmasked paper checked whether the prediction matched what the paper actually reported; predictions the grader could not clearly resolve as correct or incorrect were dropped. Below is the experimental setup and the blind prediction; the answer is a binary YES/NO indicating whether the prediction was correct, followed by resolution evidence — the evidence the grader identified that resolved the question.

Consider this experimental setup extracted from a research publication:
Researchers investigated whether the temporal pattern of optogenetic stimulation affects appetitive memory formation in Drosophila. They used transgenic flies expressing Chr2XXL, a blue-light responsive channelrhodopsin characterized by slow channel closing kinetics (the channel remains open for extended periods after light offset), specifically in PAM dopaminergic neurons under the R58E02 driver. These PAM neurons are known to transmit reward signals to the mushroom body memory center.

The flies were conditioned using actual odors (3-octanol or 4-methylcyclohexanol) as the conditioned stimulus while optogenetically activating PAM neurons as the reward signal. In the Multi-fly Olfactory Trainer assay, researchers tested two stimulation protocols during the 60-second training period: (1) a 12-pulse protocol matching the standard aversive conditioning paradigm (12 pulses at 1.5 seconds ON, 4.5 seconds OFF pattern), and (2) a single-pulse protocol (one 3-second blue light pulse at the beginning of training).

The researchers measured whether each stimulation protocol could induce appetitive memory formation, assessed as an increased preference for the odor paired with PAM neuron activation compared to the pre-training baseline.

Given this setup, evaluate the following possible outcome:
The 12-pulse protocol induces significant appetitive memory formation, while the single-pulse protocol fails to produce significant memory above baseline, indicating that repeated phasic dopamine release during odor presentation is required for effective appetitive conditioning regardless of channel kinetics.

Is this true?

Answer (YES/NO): NO